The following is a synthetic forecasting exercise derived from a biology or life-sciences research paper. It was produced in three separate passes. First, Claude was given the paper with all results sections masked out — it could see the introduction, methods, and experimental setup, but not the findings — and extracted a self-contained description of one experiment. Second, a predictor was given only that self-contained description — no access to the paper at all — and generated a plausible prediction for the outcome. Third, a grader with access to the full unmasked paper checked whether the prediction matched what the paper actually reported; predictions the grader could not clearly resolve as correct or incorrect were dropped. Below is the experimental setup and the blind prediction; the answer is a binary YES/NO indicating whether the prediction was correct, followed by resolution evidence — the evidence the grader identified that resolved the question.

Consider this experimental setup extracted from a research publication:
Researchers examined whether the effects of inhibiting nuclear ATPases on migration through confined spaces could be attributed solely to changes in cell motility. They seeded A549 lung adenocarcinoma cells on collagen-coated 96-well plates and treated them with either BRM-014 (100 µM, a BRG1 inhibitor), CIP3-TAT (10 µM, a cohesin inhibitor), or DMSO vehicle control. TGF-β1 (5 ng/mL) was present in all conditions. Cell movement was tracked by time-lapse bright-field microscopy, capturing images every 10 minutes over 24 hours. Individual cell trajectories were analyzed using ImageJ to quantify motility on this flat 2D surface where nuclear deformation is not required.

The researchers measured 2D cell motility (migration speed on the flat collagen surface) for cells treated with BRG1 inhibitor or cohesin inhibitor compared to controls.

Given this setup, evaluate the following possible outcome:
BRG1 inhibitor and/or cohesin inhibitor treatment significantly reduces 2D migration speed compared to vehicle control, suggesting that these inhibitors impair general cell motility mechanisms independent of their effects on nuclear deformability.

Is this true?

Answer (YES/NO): NO